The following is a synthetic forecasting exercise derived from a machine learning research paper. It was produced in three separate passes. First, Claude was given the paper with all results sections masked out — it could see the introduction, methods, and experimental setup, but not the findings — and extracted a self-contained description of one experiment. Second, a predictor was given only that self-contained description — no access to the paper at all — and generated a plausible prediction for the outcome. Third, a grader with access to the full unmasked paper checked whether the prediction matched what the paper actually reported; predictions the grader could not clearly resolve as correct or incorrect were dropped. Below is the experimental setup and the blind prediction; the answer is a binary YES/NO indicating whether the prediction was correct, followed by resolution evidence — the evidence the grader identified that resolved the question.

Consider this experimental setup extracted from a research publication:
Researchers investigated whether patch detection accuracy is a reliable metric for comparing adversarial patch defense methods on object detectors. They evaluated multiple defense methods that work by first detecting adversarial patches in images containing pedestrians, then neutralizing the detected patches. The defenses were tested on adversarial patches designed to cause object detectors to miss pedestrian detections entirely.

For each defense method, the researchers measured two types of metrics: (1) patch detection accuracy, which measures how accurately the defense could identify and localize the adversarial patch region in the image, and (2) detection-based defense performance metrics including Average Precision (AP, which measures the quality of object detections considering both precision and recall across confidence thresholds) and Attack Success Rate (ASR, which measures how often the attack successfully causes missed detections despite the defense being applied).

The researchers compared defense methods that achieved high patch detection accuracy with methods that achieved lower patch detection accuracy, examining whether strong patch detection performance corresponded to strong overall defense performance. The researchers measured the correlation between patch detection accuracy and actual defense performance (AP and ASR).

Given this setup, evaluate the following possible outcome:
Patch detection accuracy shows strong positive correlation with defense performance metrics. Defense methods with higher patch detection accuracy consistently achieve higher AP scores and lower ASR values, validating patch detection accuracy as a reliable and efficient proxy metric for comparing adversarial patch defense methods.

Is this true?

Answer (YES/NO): NO